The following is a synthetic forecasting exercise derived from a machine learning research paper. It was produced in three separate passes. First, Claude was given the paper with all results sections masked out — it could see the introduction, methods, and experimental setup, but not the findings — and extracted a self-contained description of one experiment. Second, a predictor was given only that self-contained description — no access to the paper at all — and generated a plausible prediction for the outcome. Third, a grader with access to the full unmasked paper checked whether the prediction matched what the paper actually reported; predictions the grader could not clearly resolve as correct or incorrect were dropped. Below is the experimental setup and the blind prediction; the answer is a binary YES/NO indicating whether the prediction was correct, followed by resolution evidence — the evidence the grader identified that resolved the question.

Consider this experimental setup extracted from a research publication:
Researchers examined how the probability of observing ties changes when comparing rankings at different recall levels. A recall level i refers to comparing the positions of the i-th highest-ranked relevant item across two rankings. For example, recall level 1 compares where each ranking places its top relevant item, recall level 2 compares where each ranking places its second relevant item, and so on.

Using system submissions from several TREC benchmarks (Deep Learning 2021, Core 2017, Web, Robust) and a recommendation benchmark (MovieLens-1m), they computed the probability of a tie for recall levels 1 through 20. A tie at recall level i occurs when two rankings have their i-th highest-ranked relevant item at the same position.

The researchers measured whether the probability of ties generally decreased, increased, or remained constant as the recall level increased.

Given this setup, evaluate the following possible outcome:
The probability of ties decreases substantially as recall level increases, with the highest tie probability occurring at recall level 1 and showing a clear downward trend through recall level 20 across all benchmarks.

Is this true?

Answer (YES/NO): NO